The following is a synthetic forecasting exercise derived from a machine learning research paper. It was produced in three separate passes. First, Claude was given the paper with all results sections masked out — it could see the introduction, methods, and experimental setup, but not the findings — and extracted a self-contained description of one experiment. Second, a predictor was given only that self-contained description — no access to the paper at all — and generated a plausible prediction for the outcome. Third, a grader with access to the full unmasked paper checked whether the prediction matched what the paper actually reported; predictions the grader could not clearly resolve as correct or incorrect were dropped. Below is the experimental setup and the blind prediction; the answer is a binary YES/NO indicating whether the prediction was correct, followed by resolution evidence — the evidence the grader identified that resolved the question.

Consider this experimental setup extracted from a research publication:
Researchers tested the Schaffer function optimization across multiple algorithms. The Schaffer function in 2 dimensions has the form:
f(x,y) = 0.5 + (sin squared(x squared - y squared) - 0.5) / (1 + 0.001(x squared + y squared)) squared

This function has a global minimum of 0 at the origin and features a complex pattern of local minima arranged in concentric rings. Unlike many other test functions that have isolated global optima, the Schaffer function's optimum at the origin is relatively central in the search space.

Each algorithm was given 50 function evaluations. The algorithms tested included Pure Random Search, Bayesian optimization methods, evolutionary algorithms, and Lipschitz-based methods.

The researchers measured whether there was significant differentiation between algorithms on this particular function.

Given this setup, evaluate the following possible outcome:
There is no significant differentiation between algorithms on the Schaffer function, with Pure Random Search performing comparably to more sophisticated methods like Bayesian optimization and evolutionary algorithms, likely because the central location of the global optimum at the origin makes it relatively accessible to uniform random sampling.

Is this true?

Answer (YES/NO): YES